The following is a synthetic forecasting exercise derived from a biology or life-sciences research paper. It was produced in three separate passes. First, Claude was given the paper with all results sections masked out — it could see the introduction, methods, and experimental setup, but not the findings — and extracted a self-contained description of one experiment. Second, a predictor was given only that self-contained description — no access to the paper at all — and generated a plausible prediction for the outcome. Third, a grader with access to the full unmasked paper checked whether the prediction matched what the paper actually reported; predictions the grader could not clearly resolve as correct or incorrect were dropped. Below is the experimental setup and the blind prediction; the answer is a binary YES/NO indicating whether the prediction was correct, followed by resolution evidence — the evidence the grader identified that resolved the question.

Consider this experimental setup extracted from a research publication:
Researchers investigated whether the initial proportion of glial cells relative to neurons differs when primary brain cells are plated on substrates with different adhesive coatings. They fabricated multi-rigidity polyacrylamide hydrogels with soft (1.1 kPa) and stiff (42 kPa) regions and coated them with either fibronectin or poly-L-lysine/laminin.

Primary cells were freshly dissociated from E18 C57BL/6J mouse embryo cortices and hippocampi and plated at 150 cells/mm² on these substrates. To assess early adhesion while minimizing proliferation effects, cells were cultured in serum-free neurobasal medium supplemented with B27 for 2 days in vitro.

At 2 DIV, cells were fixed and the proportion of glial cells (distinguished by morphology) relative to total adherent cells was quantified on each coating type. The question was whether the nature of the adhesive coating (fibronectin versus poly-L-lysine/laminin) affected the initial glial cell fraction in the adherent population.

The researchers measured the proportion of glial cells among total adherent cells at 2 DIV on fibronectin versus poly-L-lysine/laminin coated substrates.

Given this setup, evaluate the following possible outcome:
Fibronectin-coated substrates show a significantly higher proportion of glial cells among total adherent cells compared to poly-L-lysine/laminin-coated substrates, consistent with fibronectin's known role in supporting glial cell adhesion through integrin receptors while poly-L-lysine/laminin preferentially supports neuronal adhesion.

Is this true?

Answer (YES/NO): NO